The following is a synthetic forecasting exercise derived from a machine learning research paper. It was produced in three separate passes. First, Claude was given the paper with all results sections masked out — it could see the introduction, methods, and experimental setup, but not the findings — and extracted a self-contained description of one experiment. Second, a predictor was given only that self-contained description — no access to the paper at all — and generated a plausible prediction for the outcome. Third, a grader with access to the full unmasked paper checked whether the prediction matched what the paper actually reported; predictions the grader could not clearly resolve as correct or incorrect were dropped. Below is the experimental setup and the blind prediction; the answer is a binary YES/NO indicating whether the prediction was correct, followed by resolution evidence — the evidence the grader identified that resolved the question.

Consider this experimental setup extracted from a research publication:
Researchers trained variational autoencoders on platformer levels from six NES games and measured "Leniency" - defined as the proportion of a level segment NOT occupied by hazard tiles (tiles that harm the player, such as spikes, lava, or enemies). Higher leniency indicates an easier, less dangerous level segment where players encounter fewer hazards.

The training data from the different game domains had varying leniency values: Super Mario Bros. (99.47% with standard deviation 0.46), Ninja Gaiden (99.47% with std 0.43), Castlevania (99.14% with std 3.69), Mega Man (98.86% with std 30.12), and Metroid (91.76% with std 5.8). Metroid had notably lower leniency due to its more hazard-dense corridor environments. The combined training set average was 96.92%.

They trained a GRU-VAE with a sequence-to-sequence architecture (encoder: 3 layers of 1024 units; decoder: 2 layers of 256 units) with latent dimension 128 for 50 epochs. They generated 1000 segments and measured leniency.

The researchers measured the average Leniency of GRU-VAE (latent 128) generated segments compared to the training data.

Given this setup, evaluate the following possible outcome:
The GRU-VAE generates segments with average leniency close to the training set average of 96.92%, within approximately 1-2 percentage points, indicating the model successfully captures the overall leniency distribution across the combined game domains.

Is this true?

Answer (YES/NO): YES